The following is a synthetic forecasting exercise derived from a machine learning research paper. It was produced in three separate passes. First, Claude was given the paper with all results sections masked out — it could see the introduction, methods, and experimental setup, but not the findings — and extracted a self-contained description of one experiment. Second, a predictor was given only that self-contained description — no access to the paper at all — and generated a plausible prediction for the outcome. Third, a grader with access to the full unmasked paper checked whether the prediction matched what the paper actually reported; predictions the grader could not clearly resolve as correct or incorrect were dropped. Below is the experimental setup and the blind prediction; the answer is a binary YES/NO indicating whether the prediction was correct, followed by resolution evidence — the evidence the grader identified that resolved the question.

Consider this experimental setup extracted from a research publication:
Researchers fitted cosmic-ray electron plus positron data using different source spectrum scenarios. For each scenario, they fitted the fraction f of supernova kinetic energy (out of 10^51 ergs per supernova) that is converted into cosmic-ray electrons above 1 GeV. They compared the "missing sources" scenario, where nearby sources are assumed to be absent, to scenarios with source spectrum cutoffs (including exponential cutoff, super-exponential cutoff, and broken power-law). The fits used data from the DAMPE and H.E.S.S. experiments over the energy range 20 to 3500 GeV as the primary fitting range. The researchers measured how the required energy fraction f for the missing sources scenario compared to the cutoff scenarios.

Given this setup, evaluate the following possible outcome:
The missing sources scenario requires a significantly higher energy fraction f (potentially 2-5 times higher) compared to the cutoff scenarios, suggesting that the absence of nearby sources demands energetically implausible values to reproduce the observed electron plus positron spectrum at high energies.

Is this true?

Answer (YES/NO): NO